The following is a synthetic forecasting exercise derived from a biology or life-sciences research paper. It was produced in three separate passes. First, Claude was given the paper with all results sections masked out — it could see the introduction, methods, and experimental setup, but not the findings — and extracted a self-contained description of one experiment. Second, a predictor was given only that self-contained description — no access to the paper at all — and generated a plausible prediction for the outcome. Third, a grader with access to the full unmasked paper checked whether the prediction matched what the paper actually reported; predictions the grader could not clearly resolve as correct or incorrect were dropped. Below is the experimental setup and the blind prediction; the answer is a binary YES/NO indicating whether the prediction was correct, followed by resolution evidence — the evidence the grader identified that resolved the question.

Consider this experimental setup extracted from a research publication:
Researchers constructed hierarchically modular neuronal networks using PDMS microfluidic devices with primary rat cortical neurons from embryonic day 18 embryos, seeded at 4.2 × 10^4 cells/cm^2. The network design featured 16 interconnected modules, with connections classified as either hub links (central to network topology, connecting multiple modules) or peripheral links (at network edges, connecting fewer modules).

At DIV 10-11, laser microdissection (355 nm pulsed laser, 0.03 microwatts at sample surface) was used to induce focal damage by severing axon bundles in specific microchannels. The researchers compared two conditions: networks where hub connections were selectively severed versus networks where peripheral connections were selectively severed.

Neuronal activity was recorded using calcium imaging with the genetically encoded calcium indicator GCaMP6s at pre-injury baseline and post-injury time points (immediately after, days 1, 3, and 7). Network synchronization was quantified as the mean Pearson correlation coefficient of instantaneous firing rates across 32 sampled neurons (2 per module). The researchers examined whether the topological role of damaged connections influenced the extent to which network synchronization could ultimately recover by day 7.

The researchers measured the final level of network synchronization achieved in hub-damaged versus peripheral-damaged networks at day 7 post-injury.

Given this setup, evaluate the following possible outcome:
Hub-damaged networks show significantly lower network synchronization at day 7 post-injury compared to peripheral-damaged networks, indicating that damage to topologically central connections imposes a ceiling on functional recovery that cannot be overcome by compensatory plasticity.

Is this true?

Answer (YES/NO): NO